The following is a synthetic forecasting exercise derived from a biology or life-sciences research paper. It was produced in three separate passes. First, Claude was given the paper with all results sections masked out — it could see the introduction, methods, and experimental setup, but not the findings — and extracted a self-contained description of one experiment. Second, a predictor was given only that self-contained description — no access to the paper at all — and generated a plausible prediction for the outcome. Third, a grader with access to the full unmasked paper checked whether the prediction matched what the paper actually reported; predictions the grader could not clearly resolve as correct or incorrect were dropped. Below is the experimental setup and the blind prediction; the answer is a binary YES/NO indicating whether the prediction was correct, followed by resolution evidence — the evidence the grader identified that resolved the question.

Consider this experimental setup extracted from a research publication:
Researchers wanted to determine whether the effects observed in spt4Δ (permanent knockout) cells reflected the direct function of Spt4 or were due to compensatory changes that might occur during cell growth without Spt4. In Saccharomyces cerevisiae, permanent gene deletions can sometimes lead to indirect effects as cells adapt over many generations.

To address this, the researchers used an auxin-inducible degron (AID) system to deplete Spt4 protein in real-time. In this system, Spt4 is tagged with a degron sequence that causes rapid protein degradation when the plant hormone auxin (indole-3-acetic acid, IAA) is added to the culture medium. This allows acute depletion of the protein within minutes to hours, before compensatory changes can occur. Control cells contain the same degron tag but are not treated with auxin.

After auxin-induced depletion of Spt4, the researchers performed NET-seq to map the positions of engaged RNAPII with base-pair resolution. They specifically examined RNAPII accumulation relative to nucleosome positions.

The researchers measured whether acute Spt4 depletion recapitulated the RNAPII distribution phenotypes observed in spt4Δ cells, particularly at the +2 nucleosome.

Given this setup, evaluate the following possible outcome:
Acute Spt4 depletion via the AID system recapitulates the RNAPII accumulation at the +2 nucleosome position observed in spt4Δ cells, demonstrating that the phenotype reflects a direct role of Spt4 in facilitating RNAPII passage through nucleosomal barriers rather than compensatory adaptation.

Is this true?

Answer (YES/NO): NO